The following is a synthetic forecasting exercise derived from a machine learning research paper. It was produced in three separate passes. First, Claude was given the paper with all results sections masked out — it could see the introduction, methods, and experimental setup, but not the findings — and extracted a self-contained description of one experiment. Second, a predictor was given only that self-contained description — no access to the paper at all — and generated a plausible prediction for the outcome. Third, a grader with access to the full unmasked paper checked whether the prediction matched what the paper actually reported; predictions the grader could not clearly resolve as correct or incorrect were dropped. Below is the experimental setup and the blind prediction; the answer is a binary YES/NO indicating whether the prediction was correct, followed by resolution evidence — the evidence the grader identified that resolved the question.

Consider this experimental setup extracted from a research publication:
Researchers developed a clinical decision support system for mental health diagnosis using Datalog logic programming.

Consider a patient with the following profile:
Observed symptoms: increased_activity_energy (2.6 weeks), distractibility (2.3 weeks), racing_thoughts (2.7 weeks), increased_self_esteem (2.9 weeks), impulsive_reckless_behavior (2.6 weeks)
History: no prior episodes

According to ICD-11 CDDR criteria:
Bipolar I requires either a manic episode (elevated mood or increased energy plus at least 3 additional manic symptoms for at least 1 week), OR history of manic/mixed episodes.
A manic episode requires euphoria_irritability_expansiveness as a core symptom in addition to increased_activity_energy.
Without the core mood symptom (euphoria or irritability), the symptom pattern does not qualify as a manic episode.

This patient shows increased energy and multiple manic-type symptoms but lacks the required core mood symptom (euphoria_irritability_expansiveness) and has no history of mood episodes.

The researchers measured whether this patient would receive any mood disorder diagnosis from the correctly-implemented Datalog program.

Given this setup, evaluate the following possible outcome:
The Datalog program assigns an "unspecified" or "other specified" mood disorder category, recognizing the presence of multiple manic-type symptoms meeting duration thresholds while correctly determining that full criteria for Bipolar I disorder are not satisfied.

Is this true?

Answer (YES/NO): NO